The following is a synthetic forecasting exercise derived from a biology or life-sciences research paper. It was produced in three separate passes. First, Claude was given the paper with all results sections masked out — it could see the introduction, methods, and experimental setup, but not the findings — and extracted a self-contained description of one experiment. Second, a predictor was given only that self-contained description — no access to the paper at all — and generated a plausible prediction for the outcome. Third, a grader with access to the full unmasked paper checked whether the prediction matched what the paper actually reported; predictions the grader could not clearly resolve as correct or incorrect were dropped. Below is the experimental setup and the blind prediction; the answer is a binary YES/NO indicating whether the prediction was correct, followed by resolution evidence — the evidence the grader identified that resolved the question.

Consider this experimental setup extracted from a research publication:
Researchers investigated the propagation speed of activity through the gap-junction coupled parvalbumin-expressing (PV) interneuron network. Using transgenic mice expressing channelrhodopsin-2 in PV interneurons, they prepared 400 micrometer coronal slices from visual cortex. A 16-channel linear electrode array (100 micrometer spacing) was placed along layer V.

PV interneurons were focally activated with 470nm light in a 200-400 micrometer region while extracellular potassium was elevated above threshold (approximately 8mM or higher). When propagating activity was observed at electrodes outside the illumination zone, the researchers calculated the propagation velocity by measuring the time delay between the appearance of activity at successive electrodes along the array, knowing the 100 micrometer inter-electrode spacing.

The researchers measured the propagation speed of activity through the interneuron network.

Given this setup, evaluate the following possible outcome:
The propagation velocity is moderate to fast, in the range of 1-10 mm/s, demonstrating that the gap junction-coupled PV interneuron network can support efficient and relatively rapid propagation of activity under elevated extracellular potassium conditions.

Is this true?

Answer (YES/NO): NO